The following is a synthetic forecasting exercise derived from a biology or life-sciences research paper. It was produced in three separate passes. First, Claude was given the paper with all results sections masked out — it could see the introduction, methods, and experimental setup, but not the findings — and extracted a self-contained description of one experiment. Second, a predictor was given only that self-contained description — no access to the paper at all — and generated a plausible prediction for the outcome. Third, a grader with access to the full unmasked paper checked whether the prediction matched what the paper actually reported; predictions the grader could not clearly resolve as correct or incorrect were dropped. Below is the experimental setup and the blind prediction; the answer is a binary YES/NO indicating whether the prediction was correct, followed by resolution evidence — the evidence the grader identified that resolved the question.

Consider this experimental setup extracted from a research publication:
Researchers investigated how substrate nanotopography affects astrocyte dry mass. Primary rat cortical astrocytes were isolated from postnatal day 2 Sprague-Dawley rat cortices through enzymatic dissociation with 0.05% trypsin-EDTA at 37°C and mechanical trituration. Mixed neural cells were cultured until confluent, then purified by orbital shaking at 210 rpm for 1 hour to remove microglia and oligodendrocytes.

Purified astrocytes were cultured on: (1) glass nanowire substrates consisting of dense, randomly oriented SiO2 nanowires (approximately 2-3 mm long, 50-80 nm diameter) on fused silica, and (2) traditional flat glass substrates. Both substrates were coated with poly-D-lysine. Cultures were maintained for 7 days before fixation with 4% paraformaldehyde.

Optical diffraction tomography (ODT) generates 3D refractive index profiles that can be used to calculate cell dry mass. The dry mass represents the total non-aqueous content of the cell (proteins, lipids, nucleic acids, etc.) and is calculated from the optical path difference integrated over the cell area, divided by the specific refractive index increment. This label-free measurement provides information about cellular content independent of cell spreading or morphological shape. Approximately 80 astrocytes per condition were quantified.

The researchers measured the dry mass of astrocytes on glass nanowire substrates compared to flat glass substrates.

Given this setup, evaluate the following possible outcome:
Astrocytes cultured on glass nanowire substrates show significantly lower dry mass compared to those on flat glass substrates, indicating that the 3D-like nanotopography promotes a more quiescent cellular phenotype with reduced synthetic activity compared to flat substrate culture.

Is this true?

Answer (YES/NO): NO